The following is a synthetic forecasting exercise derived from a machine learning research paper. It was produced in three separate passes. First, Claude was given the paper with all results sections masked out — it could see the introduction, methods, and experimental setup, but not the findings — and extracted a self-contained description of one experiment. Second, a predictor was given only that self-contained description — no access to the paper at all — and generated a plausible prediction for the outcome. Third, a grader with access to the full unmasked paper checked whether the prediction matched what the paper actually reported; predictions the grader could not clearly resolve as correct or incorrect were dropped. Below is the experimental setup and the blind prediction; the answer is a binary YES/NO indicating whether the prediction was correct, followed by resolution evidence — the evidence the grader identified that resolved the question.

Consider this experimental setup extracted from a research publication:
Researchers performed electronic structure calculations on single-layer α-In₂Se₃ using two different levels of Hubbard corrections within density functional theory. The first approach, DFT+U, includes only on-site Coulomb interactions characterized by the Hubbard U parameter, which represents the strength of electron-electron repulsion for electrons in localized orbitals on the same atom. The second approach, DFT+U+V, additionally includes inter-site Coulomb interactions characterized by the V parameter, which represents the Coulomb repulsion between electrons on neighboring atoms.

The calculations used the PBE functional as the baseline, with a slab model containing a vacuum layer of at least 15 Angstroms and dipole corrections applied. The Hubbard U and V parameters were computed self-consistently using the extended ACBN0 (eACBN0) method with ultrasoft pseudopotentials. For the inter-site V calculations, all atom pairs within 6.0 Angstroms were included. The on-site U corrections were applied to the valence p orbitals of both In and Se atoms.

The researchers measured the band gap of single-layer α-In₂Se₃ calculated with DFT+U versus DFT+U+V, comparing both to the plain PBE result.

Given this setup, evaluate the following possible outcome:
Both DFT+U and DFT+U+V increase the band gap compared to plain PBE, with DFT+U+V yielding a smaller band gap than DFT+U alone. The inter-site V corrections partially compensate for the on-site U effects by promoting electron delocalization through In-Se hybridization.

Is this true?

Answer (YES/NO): NO